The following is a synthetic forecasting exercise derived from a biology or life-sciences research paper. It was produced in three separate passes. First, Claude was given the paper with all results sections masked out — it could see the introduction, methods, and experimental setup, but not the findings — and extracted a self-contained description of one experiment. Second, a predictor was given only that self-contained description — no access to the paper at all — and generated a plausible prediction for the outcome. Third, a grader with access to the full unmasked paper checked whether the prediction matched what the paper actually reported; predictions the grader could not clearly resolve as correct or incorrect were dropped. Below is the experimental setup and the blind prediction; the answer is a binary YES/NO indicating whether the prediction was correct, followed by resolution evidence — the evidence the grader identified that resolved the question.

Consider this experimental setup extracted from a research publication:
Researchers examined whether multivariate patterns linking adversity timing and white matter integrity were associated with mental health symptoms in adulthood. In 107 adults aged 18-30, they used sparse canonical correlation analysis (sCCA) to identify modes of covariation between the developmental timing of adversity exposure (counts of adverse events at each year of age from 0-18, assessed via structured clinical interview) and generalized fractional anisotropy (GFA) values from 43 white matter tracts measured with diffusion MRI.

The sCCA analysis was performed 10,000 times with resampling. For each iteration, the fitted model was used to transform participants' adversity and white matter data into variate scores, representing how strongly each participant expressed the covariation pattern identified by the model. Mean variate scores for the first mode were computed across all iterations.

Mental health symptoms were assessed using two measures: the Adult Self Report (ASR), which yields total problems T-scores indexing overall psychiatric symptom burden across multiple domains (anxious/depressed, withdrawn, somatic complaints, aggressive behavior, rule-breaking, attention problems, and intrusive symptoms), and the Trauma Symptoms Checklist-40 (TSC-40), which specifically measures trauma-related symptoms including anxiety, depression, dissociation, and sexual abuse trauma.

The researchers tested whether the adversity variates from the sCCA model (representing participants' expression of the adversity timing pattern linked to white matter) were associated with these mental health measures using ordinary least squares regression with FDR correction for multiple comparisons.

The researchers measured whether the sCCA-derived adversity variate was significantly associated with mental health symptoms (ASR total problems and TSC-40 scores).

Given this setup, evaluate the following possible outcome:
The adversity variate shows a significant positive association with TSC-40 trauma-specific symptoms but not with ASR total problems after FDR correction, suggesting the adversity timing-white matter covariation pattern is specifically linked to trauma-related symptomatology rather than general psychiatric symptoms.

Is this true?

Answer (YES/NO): NO